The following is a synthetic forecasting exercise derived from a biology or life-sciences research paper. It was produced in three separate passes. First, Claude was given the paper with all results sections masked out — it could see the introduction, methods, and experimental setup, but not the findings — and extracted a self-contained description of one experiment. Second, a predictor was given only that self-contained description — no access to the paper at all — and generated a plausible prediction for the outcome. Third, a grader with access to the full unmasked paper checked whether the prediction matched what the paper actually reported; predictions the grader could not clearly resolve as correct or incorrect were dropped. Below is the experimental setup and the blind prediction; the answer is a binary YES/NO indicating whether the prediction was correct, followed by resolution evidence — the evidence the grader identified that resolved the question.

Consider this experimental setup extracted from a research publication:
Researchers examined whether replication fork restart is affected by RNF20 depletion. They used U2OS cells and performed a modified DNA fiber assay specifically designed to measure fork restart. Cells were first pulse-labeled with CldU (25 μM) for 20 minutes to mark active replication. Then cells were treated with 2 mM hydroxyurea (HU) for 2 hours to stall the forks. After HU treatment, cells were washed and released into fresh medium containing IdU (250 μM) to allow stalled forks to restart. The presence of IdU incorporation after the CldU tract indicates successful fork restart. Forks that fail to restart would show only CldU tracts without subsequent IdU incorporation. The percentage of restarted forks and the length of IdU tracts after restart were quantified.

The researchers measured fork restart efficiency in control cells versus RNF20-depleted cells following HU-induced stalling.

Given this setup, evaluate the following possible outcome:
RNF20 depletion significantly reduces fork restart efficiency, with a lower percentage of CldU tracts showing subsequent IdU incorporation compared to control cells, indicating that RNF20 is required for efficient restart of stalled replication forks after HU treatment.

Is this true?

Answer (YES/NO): YES